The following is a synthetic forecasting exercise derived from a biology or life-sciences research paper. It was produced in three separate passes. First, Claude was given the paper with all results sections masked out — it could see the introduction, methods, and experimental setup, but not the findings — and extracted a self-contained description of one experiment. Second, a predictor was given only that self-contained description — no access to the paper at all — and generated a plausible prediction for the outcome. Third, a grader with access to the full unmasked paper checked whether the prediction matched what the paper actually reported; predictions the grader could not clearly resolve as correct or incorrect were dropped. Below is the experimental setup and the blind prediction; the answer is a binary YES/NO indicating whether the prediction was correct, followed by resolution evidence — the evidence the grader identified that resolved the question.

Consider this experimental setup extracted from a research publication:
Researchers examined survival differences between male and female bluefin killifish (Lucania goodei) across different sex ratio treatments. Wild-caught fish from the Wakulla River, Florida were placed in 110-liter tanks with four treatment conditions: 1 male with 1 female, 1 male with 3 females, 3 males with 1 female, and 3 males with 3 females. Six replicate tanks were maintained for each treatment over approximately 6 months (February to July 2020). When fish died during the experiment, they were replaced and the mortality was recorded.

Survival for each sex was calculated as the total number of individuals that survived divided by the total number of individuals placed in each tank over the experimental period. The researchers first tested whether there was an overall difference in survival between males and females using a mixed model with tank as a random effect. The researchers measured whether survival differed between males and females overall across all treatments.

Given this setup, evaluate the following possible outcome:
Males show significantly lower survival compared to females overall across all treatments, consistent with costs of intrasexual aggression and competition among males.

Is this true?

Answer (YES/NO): NO